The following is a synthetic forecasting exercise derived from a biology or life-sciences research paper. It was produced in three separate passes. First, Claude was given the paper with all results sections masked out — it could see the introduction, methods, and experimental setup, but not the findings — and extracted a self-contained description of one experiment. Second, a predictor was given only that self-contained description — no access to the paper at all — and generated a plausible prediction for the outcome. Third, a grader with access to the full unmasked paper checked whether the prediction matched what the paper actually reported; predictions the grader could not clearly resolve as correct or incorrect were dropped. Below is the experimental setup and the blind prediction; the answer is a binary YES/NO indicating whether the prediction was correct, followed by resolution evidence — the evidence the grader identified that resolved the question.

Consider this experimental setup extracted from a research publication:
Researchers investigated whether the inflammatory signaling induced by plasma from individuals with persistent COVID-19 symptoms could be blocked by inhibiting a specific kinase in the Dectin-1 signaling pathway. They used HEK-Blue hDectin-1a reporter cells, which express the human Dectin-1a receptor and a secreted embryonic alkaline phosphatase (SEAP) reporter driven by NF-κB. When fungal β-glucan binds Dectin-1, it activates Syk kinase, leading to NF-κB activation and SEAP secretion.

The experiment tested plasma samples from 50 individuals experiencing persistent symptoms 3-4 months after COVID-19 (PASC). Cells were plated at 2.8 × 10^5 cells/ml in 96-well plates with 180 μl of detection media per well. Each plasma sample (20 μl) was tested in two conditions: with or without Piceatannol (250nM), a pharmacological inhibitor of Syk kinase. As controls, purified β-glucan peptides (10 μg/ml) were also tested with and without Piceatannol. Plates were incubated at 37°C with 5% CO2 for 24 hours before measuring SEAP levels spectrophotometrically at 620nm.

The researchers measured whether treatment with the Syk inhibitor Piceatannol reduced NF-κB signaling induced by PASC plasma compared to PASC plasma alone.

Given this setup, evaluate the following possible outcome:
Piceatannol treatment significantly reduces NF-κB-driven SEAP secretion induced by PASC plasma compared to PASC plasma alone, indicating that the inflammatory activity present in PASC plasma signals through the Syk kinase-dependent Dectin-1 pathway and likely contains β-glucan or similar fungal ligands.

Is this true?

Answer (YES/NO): YES